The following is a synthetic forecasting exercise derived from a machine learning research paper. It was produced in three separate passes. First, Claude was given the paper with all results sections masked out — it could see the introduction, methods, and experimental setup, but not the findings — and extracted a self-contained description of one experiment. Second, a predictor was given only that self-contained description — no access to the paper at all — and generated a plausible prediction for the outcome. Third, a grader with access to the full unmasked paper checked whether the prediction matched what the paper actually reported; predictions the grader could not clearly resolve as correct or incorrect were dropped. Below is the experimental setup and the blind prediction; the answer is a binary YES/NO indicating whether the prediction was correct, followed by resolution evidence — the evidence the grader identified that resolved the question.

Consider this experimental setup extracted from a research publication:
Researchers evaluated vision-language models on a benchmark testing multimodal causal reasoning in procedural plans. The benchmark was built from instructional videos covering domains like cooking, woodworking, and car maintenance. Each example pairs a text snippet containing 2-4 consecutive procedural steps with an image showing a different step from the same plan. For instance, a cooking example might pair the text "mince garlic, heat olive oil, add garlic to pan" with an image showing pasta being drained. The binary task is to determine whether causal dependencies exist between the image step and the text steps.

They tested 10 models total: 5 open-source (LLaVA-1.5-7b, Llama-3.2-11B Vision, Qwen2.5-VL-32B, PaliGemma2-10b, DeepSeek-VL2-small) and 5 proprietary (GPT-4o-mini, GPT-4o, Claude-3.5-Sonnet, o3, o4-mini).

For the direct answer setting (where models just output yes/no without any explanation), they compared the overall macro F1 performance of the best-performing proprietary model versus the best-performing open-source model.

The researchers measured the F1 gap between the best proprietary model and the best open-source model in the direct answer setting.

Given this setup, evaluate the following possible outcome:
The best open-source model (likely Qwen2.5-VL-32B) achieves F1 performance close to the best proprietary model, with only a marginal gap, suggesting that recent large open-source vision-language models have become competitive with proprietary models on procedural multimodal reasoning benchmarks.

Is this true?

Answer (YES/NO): NO